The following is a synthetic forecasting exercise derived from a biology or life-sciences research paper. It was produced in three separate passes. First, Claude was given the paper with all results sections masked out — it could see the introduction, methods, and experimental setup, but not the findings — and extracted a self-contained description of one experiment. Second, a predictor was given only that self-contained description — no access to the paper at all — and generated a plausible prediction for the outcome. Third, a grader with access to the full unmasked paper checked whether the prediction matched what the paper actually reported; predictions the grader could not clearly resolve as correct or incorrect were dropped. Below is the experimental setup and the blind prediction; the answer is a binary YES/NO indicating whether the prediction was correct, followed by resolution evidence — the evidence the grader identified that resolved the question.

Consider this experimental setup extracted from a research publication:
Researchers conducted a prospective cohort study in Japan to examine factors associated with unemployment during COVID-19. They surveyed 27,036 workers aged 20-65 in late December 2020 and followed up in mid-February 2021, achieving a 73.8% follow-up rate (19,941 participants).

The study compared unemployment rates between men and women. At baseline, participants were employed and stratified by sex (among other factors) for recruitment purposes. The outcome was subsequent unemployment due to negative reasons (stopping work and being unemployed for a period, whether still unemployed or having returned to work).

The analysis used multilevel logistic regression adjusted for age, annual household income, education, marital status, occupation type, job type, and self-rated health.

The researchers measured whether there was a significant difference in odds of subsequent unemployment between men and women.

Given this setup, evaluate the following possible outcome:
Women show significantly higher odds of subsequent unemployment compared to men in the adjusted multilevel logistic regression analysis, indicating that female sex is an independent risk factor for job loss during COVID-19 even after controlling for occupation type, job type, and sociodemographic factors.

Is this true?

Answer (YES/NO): NO